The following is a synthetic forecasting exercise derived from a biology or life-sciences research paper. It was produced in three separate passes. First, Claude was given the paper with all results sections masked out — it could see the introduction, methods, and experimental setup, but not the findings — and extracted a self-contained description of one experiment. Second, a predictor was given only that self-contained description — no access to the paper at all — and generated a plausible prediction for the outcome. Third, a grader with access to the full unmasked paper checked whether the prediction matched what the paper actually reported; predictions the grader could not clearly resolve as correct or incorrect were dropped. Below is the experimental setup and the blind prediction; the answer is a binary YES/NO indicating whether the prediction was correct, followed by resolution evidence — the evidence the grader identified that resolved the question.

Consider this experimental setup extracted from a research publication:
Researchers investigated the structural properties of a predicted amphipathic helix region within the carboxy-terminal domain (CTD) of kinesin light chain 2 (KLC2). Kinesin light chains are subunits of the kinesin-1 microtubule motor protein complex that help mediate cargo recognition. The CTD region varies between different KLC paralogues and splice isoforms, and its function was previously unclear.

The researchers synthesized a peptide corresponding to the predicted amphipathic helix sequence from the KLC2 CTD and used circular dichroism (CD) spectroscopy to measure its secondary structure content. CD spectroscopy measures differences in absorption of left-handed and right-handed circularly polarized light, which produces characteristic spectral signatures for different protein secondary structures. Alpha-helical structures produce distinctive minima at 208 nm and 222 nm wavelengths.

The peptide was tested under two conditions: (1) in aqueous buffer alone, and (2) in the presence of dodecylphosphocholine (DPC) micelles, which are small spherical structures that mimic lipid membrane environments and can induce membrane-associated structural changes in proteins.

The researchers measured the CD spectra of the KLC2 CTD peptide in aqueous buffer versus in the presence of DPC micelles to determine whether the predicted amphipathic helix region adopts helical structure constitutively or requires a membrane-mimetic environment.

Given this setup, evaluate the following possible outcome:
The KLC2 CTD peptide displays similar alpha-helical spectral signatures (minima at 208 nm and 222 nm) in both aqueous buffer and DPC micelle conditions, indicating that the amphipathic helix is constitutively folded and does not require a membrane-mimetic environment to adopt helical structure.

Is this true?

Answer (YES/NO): NO